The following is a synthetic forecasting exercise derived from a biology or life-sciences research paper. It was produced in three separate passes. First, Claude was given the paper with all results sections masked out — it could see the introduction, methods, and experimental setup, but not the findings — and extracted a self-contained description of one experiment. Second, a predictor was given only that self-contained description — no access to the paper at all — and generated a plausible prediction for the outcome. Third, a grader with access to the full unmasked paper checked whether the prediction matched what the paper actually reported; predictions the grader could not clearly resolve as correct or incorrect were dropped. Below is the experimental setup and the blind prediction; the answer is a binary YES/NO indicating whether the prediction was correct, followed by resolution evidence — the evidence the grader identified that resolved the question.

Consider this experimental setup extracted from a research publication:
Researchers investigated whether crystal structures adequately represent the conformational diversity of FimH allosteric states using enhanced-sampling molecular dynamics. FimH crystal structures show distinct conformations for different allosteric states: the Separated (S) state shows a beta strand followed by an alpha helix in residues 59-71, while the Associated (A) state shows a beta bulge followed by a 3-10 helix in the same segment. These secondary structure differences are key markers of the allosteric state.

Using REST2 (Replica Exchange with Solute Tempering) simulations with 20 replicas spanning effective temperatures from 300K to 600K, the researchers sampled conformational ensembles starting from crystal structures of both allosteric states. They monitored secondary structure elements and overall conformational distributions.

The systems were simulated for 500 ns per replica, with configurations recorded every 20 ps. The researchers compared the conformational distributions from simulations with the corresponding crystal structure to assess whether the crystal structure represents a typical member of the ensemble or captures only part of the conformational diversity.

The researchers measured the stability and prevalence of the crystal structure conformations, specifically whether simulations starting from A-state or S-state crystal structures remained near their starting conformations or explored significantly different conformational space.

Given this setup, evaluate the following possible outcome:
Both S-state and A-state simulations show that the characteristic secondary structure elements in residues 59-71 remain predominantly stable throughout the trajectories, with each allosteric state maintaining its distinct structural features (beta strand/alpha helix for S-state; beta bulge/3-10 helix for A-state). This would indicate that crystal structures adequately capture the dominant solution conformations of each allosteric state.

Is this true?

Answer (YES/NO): NO